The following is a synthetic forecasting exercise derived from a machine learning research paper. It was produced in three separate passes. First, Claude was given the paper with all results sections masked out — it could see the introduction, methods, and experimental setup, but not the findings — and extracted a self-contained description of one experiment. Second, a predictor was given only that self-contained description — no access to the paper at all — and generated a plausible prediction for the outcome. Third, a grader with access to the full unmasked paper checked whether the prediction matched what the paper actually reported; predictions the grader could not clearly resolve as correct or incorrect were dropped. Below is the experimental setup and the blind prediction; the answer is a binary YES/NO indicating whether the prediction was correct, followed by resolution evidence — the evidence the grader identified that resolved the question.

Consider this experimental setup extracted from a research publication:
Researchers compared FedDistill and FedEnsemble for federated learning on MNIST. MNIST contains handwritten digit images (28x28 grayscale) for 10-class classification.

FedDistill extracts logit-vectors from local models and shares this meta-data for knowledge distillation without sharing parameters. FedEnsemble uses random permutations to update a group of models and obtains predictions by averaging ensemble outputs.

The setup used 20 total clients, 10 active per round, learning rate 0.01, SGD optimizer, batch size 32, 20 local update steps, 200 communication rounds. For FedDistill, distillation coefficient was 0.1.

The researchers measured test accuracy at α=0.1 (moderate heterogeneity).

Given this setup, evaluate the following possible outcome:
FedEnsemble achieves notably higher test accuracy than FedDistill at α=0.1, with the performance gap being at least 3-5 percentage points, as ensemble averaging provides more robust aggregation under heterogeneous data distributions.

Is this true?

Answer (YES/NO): YES